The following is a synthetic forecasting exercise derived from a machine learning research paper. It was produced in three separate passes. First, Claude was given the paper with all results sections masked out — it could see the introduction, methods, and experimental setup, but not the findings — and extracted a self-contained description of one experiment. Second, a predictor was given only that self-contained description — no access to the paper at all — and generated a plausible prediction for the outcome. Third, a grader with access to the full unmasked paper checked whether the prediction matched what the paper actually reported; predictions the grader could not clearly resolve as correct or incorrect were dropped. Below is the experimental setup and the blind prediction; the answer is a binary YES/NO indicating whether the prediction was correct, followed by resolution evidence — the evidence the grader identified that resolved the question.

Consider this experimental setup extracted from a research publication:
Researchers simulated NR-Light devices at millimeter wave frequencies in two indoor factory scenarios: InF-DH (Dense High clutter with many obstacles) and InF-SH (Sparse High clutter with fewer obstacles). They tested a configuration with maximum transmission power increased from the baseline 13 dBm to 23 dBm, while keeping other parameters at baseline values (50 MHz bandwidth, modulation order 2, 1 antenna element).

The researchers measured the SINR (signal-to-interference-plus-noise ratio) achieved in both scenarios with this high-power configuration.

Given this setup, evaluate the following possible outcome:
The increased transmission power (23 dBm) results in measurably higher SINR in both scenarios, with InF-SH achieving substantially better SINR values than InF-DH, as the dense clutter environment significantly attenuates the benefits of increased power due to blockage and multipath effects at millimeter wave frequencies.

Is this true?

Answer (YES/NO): YES